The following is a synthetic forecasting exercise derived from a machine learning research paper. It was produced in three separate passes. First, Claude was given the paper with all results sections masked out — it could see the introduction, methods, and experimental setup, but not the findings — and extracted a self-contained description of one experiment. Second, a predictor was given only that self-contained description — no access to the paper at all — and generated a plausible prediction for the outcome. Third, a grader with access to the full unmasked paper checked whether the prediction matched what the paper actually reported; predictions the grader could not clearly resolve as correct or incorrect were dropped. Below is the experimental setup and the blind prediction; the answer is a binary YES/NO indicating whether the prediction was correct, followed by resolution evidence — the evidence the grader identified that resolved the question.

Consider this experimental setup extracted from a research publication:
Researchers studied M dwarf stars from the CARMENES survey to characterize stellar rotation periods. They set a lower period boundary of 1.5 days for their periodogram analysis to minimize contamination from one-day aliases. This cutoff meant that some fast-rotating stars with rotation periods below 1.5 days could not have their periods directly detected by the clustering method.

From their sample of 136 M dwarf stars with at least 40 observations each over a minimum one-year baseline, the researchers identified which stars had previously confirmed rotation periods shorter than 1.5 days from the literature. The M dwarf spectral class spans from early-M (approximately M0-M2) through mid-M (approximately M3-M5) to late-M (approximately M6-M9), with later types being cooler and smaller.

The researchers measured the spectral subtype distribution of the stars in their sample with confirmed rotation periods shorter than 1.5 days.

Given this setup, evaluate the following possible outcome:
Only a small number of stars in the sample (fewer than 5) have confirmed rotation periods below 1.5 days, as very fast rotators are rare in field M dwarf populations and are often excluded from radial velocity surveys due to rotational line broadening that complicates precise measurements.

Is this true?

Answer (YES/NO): YES